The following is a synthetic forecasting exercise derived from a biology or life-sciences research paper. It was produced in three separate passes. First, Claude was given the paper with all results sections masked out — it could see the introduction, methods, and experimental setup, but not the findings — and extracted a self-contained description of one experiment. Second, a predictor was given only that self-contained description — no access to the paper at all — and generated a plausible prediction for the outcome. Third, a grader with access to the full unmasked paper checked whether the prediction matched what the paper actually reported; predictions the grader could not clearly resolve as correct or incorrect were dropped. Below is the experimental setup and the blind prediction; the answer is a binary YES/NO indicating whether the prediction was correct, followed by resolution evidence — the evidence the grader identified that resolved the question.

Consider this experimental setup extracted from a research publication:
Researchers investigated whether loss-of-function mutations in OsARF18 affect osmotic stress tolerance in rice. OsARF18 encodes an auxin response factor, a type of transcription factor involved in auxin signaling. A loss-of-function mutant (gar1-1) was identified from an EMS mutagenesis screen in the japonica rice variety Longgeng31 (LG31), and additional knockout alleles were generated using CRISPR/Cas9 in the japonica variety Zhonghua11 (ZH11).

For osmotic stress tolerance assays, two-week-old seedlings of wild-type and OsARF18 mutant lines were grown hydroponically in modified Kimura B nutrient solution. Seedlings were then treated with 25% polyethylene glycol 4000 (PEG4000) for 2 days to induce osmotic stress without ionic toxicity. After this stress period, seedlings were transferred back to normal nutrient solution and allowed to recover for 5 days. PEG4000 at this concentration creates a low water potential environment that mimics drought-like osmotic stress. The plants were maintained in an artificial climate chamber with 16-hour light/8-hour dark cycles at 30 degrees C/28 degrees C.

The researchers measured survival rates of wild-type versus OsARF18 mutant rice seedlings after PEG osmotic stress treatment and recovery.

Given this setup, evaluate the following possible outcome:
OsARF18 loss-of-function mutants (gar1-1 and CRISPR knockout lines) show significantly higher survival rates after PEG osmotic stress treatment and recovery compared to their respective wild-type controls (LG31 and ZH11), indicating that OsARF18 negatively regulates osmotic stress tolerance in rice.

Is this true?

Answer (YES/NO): YES